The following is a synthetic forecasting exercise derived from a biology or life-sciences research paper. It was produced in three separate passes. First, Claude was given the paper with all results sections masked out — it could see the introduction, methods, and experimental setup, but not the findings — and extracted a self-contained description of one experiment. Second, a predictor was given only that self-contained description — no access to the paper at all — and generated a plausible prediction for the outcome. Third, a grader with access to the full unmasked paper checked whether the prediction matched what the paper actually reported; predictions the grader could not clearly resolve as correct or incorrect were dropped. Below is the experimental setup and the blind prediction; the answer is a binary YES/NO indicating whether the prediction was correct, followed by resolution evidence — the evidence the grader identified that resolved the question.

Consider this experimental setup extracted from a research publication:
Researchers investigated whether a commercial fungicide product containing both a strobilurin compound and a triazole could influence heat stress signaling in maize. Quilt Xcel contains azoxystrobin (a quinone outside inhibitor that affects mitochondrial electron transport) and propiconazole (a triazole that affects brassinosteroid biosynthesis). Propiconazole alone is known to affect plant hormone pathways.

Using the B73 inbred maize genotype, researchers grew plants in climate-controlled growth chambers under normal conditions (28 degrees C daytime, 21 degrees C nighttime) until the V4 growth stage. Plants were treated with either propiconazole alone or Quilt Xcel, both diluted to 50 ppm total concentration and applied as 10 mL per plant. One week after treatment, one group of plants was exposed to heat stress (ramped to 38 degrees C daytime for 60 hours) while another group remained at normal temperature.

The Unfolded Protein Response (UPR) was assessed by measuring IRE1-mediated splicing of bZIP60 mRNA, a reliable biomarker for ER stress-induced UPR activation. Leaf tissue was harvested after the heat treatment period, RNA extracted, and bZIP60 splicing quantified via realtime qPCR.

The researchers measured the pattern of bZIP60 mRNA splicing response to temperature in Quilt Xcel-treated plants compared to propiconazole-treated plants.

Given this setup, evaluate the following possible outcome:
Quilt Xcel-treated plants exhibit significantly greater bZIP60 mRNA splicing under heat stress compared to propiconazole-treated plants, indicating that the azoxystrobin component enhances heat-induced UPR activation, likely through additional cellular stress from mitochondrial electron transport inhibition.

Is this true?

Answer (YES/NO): NO